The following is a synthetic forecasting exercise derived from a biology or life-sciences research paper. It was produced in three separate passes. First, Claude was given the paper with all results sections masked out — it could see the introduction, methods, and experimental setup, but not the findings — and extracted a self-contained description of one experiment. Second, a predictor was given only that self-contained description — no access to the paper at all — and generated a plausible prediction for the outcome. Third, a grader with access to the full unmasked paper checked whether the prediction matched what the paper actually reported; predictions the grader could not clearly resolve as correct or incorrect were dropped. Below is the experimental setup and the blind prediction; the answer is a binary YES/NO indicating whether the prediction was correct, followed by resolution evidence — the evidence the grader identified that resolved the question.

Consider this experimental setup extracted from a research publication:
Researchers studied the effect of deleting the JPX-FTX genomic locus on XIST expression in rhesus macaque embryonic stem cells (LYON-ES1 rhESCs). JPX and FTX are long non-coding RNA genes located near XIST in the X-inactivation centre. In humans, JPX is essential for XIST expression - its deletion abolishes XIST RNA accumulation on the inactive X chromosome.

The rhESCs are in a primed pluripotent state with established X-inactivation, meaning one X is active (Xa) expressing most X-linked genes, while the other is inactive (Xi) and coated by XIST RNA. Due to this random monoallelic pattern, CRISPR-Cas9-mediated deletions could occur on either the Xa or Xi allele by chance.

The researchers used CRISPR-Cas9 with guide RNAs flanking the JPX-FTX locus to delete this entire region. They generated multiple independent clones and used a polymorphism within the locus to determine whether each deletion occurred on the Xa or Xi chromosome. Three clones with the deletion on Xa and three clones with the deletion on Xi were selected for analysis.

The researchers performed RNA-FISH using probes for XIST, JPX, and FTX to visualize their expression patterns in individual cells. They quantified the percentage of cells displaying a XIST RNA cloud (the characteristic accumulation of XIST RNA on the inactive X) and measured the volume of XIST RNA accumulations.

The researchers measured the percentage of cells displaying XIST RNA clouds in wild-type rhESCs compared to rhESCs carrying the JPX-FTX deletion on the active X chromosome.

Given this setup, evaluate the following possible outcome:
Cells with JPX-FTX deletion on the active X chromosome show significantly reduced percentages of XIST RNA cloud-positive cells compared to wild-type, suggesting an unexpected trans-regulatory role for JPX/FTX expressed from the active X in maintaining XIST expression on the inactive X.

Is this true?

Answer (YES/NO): NO